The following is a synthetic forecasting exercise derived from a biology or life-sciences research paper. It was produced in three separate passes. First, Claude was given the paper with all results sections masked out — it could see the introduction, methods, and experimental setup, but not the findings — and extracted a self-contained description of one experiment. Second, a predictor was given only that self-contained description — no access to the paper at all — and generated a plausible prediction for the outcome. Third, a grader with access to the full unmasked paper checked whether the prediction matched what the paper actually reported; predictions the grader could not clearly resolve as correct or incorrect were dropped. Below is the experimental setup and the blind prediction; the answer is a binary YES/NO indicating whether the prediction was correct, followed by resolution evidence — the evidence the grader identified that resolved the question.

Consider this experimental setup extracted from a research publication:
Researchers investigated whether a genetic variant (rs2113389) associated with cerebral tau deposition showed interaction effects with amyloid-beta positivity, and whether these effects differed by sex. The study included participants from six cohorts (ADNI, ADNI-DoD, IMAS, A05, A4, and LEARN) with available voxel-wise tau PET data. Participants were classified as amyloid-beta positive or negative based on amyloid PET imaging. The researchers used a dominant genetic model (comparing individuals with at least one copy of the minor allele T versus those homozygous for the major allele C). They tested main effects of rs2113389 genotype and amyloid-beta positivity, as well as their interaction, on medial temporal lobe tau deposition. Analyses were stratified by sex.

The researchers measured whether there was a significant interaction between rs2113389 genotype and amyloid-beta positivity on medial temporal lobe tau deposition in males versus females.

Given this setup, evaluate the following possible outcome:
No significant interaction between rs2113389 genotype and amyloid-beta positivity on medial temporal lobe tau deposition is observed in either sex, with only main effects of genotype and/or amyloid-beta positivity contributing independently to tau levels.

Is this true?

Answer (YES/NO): NO